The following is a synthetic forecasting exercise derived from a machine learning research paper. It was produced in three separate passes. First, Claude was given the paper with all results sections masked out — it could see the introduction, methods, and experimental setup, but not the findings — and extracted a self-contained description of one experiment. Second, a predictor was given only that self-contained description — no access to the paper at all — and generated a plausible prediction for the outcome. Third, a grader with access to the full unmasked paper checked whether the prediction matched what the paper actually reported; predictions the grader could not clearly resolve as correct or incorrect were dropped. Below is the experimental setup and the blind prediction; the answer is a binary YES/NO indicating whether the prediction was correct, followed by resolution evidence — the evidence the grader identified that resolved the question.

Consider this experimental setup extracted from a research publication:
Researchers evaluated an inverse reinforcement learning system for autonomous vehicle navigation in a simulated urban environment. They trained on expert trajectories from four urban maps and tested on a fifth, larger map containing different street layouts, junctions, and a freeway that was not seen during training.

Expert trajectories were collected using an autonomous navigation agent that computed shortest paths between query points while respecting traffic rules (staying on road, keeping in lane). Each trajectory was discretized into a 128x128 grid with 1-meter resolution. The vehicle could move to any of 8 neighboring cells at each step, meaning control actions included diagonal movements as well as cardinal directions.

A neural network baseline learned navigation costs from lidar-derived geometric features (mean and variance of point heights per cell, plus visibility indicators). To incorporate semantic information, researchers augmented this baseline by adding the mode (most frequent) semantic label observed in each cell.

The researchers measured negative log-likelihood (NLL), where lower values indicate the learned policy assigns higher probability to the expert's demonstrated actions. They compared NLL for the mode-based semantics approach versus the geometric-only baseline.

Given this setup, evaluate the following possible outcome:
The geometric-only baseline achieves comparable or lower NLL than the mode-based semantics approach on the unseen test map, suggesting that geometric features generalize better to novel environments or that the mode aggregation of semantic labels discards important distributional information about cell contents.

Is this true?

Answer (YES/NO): YES